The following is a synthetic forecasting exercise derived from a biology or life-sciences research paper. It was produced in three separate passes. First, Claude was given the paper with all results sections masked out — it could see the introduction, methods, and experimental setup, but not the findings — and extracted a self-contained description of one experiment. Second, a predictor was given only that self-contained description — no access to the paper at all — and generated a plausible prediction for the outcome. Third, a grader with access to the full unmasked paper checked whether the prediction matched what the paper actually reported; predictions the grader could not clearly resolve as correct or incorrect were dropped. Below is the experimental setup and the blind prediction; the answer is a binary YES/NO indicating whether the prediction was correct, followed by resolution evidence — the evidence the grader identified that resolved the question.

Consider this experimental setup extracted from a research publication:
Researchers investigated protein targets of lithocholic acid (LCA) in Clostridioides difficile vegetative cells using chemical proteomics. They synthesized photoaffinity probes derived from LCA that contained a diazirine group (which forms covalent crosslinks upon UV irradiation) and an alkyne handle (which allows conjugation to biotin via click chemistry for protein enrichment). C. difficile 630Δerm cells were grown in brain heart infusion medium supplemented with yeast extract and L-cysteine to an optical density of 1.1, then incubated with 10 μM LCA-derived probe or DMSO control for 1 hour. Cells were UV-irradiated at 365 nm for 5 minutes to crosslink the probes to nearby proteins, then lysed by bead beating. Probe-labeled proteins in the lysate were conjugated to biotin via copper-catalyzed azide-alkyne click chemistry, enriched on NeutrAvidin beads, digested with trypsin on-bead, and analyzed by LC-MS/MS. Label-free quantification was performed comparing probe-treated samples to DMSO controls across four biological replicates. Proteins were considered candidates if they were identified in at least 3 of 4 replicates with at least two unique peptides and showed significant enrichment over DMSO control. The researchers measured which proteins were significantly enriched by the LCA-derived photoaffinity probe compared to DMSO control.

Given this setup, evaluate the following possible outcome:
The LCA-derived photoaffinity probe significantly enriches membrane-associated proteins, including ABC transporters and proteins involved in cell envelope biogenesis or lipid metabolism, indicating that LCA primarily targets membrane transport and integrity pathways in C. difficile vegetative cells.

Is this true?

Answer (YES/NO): NO